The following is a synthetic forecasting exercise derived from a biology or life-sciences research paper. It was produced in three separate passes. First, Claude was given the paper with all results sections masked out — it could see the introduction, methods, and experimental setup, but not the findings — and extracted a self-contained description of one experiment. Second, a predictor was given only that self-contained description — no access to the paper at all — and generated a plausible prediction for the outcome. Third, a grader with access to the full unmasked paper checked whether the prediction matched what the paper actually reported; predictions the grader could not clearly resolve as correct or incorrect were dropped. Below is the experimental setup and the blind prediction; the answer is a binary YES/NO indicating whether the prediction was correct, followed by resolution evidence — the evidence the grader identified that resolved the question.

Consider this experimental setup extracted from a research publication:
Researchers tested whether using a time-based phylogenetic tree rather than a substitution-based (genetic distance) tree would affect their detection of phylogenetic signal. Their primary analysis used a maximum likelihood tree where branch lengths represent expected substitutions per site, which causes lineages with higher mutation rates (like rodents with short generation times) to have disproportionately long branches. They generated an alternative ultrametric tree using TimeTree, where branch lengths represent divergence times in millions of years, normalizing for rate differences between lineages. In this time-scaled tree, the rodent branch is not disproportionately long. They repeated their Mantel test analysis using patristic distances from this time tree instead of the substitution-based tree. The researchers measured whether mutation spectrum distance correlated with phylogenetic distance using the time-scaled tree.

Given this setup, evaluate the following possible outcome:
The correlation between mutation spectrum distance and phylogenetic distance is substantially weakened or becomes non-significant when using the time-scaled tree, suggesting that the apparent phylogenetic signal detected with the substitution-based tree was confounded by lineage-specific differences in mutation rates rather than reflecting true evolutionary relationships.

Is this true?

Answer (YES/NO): NO